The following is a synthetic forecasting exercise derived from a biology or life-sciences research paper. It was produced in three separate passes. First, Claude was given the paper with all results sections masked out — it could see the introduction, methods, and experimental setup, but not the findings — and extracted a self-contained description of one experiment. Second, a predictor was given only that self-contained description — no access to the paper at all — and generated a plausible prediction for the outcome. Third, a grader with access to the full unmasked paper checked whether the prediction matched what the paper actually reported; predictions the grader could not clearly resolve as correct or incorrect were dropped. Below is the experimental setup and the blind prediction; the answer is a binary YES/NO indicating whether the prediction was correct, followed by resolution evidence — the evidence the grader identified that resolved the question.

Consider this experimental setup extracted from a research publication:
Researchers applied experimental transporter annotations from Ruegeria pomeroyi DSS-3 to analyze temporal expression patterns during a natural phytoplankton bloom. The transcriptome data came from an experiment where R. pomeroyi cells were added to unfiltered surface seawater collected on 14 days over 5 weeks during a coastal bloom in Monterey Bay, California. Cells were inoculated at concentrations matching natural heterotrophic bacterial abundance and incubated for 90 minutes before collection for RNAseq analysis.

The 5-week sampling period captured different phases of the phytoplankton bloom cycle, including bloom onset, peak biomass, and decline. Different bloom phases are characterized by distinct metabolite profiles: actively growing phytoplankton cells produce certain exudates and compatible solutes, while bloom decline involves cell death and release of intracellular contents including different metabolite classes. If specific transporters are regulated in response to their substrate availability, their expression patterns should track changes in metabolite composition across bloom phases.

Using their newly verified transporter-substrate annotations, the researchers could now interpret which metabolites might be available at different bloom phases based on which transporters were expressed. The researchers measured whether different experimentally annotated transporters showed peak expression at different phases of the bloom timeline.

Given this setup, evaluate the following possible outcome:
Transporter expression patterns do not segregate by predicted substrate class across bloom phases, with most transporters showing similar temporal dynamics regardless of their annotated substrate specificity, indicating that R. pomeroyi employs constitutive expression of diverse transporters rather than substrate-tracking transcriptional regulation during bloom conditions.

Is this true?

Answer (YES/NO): NO